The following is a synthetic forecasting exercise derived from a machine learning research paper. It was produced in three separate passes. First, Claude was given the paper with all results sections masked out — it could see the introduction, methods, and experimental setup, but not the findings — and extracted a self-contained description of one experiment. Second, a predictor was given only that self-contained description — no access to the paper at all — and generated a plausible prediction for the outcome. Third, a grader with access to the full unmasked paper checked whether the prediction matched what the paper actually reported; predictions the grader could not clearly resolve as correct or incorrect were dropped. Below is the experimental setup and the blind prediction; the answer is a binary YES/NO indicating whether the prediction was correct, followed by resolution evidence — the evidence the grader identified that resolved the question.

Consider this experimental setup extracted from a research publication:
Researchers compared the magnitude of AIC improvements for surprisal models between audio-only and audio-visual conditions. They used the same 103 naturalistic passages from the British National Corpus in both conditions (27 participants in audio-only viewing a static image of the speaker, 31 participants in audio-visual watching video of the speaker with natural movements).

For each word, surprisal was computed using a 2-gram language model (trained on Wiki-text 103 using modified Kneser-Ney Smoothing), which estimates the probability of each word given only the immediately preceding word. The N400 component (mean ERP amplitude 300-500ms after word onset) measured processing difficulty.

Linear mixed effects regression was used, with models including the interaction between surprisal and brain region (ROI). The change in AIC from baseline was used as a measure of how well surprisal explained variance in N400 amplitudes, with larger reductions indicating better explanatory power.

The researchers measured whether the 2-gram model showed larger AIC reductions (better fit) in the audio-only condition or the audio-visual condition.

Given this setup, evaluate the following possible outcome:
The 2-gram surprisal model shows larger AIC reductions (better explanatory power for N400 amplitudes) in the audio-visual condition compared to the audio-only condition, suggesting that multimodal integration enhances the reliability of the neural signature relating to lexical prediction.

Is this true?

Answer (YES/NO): YES